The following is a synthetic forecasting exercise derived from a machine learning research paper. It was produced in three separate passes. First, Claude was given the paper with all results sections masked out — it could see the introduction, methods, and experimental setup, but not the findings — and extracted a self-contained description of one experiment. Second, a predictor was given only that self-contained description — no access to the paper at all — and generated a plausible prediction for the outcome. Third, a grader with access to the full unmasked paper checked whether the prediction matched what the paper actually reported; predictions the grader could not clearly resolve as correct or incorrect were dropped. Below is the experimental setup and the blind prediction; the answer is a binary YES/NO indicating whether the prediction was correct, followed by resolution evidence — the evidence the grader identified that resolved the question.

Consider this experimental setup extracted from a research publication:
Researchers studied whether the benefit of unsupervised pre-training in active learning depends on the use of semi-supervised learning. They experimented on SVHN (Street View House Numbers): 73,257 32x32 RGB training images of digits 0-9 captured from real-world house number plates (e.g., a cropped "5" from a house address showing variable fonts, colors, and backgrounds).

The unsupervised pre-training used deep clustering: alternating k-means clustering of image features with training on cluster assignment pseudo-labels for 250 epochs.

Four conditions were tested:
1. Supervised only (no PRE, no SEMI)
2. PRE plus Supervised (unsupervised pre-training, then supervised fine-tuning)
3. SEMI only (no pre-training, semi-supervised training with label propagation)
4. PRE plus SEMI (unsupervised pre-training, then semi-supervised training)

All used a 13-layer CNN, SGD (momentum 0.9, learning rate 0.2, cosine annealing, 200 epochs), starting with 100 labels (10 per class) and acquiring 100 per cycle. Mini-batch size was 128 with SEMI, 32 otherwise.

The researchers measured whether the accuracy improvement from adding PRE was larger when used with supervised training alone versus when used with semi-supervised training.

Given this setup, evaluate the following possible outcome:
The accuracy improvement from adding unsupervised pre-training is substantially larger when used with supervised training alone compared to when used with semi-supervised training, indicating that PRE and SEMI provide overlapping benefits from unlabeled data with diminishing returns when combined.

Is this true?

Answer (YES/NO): YES